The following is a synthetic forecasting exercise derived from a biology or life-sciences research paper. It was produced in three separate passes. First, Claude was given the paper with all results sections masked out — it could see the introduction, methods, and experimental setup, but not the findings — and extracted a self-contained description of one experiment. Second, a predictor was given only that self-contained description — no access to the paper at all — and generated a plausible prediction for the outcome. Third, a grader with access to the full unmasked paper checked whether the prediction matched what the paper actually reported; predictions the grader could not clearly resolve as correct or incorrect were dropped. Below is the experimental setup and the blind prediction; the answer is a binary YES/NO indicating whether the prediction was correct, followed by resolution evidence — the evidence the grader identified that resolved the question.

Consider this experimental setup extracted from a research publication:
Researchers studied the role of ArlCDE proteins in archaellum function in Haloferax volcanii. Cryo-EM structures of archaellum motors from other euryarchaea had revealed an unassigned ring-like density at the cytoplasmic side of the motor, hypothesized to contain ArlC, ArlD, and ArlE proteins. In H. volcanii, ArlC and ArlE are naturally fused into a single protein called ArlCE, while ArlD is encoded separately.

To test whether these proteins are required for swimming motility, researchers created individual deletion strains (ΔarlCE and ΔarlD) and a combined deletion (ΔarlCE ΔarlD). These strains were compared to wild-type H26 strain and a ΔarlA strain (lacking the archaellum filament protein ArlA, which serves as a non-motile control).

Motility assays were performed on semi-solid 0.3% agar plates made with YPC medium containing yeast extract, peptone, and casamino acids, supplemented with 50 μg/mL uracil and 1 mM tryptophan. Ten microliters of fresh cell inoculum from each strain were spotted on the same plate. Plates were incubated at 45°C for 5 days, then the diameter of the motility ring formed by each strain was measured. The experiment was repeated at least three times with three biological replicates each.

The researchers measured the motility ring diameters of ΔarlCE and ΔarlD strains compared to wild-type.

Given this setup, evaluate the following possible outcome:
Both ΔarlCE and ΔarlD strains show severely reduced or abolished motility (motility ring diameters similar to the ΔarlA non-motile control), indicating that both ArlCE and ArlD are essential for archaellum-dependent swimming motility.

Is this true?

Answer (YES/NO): YES